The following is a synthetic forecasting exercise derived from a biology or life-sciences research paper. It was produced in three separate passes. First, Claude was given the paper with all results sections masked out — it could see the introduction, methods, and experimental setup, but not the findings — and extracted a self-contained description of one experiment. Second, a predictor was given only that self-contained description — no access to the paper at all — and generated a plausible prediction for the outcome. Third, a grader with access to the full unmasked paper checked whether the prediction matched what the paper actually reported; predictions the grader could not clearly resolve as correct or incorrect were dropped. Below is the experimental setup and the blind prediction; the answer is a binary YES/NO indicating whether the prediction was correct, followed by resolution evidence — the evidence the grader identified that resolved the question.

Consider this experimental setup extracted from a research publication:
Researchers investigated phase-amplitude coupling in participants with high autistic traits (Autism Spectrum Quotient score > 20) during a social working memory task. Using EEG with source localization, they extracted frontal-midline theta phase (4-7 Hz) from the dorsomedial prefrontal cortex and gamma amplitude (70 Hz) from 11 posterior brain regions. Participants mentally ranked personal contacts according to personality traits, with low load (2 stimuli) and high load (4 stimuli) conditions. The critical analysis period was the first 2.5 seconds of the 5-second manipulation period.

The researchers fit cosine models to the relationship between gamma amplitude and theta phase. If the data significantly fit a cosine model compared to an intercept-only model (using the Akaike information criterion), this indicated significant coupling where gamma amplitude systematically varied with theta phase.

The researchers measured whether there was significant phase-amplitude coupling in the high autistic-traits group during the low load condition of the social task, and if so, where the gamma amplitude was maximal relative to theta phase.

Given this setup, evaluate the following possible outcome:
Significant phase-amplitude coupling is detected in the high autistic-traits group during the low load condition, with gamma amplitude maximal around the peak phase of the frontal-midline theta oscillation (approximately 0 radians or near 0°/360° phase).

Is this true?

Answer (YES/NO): NO